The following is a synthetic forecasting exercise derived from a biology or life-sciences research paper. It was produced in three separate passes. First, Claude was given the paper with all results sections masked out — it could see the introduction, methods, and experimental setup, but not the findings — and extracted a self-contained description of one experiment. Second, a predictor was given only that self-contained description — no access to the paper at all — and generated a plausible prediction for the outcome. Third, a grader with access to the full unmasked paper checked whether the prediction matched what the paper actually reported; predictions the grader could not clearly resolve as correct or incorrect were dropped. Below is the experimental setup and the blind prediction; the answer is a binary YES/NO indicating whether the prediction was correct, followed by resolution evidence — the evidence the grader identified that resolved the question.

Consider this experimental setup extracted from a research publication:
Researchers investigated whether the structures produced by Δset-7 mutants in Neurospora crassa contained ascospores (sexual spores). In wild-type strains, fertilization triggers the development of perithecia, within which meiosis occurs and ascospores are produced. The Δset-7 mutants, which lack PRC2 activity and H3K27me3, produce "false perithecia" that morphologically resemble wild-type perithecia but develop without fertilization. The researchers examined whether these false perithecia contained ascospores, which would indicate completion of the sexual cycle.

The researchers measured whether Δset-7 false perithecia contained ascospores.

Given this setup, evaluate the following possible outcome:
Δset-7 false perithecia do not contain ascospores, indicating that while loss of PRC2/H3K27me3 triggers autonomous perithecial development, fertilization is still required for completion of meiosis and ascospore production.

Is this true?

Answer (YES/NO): YES